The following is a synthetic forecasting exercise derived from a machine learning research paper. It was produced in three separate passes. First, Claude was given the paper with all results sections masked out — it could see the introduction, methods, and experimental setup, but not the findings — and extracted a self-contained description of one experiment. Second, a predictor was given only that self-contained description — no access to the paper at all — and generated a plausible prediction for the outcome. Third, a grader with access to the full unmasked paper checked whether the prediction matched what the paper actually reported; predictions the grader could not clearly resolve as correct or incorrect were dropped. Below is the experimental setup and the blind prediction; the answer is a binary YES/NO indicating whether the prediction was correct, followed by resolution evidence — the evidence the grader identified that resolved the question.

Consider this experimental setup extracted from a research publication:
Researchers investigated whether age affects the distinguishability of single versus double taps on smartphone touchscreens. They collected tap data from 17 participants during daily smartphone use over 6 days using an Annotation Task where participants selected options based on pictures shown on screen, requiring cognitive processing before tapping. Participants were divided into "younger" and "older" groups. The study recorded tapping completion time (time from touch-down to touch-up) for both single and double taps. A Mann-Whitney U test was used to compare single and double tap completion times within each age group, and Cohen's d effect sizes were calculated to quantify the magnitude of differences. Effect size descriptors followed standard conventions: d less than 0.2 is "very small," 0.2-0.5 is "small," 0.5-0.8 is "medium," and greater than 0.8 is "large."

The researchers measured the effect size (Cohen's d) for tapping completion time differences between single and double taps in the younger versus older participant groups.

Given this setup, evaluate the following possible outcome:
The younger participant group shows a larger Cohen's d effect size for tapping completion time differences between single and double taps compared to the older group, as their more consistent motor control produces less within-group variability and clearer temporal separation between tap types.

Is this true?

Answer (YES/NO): NO